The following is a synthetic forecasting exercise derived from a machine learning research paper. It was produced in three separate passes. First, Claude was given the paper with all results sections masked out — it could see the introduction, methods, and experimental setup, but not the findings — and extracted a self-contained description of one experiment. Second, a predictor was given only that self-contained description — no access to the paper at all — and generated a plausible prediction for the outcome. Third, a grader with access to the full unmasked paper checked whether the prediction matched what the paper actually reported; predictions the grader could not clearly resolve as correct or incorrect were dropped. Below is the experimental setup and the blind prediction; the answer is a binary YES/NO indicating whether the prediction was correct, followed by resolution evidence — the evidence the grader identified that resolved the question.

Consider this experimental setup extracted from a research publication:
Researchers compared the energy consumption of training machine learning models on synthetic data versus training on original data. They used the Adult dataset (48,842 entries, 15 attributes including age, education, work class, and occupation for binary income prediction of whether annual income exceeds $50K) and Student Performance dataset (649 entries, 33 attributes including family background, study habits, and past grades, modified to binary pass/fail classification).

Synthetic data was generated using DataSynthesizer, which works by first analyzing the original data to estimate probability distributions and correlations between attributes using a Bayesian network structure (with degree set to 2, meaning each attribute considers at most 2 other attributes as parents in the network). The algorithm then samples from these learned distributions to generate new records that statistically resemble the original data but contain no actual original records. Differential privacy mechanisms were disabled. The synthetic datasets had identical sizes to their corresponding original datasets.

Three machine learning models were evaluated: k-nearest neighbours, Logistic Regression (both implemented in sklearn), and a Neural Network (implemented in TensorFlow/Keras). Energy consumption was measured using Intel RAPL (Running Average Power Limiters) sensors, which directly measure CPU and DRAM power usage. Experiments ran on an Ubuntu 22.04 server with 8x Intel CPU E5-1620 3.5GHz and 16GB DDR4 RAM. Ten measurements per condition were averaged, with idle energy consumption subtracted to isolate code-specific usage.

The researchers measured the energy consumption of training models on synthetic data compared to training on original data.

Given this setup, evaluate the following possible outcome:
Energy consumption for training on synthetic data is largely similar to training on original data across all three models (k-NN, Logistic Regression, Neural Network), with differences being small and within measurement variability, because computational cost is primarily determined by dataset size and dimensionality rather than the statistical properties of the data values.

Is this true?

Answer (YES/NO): YES